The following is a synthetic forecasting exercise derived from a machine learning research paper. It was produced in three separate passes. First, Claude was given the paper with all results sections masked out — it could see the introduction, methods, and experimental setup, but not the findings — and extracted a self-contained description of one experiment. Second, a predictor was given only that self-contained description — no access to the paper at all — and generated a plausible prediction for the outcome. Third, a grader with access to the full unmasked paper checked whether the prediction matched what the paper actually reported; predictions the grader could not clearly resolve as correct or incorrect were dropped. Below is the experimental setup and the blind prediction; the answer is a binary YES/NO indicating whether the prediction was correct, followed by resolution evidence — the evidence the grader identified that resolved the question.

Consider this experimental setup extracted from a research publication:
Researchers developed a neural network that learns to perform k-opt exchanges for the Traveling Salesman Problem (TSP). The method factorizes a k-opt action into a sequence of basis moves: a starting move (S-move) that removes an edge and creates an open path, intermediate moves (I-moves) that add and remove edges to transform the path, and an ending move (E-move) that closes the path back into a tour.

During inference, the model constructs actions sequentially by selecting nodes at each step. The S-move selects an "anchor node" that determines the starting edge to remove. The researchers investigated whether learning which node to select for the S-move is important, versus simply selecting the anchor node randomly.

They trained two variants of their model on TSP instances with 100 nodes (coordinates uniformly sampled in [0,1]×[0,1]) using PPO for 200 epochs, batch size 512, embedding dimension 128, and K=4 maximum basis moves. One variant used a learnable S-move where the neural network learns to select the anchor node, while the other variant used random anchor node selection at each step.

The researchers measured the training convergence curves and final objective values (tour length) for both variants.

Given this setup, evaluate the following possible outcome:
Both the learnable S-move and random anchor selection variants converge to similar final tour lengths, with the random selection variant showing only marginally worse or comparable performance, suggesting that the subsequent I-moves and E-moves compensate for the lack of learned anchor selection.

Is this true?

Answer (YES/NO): NO